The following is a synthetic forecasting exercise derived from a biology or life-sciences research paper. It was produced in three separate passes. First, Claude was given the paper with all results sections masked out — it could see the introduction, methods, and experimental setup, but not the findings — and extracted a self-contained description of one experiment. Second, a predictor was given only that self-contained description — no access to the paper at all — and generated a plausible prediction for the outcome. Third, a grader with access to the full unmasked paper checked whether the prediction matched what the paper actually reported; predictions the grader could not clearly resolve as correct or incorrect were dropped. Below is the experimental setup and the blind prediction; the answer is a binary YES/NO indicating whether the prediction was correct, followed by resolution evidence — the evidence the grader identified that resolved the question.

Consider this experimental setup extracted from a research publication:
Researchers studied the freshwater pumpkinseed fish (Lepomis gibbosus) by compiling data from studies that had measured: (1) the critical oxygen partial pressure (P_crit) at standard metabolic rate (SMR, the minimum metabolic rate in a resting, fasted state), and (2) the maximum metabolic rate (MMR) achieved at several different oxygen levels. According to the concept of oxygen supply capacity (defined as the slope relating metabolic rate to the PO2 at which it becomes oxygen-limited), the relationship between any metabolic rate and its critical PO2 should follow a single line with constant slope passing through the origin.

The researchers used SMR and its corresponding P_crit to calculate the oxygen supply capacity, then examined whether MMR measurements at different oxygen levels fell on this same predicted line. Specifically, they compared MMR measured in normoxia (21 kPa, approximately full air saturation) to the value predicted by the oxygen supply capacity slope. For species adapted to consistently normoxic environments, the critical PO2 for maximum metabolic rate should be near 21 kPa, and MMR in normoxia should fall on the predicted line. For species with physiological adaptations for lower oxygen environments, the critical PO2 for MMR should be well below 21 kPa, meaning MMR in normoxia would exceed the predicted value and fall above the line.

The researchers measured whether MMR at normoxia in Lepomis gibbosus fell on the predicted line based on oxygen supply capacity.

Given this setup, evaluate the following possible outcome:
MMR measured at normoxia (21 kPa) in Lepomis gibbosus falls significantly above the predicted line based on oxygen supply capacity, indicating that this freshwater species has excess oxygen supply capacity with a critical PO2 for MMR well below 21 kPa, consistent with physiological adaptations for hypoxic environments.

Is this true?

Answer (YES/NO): YES